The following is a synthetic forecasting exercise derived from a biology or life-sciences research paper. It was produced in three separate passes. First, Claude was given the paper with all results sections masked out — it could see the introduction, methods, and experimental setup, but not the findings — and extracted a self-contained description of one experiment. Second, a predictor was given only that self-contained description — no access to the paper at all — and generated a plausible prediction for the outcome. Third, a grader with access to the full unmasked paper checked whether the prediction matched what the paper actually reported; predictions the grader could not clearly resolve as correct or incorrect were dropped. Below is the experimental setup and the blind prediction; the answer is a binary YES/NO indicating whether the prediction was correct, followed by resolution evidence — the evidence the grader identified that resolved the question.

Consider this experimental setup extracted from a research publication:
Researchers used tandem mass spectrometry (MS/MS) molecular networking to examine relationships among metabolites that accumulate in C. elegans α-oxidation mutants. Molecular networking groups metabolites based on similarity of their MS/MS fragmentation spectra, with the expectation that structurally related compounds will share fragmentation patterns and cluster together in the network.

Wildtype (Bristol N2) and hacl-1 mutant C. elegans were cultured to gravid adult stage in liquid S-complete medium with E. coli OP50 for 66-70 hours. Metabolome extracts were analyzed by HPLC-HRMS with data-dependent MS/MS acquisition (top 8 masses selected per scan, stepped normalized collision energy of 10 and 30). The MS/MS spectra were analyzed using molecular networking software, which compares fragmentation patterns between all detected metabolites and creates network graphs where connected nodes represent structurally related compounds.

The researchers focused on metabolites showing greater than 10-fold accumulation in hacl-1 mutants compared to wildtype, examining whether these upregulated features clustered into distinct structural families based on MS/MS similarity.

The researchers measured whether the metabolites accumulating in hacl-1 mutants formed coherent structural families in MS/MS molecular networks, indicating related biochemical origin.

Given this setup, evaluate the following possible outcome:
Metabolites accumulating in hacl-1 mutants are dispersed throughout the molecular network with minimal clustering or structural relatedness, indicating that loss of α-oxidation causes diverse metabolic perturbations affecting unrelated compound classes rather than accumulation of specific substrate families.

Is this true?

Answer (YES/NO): NO